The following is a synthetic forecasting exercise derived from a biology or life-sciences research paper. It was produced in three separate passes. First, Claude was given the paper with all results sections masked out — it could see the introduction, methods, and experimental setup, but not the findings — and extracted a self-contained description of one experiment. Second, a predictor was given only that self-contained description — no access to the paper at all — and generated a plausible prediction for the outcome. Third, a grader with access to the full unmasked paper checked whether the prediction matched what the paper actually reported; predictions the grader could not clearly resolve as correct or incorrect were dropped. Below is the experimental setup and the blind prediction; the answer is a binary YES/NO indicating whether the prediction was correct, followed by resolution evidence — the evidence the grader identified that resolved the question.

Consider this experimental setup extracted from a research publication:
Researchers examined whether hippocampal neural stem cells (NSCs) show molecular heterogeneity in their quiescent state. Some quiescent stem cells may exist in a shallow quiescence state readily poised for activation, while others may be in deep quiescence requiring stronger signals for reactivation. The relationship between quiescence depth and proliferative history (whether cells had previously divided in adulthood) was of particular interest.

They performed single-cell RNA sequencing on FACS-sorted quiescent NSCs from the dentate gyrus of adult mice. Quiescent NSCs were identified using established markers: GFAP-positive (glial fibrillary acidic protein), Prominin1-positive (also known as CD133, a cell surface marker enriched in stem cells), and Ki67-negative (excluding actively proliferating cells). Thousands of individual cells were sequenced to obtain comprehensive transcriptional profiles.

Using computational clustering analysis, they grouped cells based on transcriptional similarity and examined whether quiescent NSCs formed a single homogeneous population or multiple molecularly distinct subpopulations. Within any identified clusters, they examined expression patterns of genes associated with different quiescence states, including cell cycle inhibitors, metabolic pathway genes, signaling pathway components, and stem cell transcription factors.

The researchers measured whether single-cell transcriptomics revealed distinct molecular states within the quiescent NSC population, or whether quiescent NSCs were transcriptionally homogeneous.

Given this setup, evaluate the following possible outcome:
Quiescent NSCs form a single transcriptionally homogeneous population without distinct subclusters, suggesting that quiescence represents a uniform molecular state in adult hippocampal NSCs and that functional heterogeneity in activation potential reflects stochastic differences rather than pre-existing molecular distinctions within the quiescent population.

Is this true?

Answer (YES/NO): NO